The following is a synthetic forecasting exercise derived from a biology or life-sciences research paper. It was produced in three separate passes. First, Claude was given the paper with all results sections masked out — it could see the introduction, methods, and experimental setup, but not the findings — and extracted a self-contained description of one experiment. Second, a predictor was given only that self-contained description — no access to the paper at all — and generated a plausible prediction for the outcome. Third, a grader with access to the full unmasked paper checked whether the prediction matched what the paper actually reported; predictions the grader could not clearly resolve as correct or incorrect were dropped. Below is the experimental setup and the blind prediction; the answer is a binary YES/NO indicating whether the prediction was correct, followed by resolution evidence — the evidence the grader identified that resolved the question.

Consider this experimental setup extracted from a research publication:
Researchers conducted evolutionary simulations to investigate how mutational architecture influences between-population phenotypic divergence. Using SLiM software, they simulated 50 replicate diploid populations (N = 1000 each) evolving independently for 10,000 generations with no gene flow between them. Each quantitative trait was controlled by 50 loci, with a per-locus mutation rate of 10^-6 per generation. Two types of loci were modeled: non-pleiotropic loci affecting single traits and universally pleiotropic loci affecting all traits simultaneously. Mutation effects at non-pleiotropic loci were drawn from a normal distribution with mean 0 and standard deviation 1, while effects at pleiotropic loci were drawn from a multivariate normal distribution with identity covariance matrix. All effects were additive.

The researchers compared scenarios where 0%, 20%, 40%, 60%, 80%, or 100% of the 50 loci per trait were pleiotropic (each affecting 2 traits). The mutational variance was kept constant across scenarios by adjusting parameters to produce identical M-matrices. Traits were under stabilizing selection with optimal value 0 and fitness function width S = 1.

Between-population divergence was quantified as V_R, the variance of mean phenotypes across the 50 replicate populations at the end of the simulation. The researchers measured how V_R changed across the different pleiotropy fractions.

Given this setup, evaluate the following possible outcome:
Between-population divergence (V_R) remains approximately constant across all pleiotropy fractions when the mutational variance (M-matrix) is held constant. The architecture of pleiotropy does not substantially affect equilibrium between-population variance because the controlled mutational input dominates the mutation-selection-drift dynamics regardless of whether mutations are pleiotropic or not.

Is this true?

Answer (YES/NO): YES